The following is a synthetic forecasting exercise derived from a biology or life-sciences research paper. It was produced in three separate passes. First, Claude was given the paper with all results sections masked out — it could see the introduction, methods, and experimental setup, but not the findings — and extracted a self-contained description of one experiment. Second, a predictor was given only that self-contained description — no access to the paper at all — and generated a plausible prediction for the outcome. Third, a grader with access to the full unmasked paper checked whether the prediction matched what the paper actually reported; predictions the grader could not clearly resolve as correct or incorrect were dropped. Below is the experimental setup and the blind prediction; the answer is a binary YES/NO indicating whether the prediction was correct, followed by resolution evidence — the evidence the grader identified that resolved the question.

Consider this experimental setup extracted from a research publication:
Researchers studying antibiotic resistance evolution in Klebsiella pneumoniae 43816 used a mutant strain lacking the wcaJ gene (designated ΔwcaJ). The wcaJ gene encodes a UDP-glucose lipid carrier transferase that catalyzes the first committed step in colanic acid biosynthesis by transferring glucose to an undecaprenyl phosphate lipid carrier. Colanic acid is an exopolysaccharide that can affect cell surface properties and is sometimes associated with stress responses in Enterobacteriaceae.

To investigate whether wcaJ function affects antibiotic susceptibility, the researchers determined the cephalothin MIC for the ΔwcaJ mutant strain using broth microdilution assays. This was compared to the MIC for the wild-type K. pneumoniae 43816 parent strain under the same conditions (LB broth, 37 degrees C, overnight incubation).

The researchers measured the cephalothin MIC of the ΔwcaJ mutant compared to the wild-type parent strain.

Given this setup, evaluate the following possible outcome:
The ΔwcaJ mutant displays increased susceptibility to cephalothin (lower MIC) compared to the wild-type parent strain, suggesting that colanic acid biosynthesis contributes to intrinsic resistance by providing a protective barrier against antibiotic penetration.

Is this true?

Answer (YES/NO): NO